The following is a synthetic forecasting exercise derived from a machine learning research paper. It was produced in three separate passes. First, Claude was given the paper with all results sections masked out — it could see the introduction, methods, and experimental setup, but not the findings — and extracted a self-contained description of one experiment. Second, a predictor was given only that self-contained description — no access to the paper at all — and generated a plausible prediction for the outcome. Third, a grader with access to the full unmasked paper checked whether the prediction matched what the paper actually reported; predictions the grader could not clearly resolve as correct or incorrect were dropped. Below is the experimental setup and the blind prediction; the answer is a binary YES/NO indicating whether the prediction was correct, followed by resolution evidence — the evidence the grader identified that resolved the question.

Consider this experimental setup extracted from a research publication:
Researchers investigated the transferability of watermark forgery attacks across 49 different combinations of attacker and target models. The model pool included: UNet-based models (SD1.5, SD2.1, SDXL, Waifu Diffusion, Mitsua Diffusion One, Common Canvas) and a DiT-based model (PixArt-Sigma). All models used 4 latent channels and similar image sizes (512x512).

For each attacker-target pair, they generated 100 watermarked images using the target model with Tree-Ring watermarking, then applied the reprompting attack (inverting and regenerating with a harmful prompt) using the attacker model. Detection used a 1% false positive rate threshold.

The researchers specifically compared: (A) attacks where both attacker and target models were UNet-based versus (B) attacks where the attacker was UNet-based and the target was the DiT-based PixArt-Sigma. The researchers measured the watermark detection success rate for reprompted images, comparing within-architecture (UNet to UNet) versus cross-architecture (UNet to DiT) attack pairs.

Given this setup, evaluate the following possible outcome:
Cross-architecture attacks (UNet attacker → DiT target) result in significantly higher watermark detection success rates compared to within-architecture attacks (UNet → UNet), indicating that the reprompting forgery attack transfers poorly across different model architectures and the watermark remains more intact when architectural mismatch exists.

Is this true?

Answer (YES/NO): NO